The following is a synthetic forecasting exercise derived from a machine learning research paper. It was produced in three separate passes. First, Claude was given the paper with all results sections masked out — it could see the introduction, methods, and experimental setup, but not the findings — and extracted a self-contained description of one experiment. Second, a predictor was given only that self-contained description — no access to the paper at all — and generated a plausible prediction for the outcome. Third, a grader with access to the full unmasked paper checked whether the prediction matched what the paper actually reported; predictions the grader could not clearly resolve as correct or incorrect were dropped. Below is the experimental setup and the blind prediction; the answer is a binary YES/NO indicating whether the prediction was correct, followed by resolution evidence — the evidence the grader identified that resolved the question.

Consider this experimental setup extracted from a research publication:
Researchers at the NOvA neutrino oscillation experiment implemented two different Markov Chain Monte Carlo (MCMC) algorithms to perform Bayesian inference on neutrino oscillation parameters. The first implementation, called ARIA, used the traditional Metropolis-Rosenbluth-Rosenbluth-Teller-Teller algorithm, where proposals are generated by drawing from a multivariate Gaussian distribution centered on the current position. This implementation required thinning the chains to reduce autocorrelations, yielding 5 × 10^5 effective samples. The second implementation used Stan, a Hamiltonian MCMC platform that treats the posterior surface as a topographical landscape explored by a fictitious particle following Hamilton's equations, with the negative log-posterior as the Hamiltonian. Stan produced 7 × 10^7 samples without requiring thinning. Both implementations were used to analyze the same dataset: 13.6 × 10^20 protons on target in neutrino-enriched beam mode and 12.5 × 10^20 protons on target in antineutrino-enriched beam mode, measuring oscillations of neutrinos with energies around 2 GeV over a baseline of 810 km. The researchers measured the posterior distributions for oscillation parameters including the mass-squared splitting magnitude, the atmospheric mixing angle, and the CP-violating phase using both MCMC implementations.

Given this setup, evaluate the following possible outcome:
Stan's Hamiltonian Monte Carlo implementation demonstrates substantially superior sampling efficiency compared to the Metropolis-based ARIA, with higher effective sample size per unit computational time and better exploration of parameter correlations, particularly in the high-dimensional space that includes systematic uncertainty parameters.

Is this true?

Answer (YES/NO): NO